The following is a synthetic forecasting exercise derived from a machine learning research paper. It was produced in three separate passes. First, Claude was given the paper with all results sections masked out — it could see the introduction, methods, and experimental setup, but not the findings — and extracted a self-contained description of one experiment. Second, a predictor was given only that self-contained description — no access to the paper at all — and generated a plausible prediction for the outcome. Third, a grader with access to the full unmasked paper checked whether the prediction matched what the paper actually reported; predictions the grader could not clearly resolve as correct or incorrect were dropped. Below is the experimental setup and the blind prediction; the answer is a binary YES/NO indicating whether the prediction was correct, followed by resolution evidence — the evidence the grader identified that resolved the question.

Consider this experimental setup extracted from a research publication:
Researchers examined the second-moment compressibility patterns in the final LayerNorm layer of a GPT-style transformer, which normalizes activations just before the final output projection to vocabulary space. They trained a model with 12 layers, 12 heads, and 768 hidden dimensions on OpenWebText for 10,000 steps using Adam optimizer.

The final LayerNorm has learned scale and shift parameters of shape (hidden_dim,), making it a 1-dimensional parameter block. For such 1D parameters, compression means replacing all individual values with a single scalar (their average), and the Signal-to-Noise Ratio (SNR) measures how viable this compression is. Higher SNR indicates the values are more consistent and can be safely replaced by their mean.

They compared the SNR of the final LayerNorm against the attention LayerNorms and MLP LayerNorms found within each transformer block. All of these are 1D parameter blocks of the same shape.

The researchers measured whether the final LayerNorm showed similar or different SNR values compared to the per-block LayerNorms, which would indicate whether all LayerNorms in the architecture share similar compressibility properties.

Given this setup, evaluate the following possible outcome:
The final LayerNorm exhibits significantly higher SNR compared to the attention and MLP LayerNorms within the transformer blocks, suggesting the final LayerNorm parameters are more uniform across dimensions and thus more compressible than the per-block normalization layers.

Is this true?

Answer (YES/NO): NO